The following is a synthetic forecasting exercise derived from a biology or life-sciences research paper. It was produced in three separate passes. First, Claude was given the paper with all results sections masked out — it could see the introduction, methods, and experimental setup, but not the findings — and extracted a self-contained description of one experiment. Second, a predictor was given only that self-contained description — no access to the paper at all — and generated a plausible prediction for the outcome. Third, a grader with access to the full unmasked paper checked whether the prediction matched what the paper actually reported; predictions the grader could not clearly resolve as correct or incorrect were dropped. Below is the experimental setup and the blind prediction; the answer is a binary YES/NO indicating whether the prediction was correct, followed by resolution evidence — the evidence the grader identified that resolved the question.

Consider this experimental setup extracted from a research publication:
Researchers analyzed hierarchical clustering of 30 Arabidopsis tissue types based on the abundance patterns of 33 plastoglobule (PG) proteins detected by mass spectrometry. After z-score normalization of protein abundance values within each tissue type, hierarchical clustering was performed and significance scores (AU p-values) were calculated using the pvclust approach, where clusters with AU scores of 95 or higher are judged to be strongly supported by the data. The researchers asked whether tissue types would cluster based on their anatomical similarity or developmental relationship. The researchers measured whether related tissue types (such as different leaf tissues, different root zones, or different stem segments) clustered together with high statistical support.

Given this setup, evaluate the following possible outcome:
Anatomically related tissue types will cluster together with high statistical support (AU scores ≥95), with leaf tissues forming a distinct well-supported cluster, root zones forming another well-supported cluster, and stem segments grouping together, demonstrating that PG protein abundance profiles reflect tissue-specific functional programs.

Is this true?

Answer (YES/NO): NO